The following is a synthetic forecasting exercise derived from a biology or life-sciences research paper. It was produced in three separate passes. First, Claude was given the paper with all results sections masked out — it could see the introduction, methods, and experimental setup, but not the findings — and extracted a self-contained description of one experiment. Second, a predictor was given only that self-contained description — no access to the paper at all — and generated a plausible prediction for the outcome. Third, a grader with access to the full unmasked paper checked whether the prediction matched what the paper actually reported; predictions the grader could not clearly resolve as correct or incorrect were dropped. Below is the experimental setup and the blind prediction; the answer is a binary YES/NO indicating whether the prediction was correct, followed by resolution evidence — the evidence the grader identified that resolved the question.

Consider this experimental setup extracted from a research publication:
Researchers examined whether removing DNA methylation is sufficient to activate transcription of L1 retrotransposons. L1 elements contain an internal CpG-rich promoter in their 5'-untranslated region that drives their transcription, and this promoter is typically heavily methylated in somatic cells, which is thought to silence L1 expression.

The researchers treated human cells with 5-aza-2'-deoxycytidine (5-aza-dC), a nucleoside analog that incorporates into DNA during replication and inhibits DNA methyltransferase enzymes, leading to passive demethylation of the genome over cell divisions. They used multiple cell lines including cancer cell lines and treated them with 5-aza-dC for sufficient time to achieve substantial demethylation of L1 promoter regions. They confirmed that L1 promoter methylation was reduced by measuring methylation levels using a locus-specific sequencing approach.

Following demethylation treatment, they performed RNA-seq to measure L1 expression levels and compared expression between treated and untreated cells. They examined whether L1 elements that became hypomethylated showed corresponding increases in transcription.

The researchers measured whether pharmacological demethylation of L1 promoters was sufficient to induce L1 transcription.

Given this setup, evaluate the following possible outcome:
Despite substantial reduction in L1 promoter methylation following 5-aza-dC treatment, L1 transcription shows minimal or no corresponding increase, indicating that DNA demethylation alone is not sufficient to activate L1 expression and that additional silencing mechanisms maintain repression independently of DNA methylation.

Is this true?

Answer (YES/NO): NO